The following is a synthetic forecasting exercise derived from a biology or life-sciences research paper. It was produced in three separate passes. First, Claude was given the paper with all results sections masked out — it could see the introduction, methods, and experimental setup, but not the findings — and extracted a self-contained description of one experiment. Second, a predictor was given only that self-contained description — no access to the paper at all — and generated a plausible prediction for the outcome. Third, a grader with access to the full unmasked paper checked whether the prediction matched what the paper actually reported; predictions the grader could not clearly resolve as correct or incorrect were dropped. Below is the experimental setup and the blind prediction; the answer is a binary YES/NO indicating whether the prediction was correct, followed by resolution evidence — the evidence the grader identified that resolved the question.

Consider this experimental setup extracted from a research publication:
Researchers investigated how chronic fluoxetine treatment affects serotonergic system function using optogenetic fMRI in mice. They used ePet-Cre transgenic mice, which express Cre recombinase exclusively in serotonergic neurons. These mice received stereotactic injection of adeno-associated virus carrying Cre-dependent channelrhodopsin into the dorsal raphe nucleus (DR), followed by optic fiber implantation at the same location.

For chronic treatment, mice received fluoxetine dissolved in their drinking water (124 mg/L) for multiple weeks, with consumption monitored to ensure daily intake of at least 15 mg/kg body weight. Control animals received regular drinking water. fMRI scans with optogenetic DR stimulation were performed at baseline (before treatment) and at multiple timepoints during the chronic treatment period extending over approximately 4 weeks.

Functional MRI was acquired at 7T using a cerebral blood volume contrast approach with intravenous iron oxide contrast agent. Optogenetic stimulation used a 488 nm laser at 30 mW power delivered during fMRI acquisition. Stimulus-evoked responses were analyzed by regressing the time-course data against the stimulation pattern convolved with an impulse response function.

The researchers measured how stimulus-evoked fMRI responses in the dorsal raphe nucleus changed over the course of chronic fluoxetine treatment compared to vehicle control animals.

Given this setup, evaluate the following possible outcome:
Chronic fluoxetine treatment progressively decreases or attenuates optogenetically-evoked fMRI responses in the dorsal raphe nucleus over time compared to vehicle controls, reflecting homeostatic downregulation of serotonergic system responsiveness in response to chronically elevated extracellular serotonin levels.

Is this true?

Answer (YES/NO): NO